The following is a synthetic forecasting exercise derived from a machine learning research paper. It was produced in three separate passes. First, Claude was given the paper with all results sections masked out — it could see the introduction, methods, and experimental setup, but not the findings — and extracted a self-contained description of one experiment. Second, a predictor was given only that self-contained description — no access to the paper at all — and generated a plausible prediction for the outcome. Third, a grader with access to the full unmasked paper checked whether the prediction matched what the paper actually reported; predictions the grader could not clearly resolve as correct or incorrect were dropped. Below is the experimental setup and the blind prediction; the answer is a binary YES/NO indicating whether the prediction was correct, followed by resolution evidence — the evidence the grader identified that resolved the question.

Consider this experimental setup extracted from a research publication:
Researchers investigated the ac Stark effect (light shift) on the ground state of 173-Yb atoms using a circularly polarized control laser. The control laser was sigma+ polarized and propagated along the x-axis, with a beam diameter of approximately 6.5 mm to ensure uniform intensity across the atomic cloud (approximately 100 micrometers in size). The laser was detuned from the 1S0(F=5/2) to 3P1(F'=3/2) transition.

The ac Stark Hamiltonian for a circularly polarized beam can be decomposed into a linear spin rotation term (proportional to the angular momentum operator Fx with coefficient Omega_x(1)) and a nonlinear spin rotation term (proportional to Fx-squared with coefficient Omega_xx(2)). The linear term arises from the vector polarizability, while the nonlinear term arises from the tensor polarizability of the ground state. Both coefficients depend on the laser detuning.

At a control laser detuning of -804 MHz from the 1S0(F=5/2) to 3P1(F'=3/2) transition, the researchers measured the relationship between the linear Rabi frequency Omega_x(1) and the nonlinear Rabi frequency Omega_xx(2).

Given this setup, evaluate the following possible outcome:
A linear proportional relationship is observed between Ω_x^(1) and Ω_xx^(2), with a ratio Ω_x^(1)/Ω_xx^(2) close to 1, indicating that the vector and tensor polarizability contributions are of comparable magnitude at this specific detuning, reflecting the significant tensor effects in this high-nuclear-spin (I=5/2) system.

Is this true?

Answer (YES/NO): NO